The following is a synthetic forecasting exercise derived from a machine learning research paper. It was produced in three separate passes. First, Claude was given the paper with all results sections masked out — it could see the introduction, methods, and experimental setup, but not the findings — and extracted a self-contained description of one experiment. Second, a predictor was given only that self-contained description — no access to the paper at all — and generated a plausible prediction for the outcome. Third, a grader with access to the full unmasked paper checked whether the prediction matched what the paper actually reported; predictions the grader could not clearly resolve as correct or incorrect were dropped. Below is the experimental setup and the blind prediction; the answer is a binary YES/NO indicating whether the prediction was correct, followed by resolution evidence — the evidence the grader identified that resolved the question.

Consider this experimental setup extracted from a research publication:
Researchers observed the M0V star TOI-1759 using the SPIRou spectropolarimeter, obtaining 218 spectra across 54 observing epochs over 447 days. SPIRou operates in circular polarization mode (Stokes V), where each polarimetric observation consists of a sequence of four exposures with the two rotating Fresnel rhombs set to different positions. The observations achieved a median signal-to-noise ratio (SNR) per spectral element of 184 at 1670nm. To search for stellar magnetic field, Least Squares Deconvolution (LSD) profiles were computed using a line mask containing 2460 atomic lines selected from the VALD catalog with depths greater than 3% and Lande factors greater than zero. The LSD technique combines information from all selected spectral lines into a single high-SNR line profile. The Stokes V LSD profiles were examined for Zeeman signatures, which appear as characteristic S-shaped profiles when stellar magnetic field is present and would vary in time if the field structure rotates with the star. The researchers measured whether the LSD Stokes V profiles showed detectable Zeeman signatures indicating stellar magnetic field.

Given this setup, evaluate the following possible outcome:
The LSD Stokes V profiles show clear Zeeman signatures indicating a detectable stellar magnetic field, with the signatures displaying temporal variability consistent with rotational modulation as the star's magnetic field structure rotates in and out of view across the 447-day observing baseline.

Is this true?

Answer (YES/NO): YES